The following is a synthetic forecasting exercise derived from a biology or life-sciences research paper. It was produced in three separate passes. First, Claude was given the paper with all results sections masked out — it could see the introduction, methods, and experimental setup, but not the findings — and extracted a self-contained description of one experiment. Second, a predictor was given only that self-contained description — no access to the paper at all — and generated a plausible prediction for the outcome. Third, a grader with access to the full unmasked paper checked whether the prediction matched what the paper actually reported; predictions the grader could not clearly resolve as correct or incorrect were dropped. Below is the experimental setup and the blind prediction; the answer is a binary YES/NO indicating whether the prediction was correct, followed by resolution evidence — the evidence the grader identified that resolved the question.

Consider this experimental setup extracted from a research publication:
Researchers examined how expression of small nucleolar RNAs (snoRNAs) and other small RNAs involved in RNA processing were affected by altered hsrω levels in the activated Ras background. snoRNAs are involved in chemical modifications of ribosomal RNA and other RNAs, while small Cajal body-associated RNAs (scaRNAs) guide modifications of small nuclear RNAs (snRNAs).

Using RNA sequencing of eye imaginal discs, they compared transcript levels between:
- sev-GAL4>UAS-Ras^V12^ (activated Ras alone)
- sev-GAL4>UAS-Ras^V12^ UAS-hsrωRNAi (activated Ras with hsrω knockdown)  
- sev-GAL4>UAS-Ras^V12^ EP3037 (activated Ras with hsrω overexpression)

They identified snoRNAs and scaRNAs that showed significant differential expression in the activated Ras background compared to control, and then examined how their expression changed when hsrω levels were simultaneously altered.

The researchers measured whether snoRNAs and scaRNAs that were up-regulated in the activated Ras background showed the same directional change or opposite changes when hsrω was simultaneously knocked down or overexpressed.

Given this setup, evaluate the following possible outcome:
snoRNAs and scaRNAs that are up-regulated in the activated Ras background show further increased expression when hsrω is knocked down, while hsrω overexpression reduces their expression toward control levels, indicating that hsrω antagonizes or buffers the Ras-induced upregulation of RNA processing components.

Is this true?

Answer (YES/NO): NO